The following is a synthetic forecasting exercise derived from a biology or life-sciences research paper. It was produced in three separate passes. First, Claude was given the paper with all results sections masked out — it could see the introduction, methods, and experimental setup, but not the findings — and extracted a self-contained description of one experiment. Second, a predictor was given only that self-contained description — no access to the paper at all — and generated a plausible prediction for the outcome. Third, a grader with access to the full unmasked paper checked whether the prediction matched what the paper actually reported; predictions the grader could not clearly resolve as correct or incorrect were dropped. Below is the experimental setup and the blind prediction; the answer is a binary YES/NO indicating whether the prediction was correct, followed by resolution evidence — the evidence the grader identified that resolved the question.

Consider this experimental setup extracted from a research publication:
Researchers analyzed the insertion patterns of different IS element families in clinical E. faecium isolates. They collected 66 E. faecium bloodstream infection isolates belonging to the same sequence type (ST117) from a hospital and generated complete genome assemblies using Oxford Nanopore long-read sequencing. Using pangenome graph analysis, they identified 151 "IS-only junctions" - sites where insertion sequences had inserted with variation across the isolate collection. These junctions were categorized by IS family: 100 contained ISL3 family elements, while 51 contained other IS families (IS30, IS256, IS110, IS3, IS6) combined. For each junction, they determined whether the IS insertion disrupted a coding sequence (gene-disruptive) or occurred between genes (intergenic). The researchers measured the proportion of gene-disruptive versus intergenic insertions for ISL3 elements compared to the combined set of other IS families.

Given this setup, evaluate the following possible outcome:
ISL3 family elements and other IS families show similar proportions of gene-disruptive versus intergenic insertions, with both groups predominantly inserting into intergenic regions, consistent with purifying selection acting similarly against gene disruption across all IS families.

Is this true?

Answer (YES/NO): NO